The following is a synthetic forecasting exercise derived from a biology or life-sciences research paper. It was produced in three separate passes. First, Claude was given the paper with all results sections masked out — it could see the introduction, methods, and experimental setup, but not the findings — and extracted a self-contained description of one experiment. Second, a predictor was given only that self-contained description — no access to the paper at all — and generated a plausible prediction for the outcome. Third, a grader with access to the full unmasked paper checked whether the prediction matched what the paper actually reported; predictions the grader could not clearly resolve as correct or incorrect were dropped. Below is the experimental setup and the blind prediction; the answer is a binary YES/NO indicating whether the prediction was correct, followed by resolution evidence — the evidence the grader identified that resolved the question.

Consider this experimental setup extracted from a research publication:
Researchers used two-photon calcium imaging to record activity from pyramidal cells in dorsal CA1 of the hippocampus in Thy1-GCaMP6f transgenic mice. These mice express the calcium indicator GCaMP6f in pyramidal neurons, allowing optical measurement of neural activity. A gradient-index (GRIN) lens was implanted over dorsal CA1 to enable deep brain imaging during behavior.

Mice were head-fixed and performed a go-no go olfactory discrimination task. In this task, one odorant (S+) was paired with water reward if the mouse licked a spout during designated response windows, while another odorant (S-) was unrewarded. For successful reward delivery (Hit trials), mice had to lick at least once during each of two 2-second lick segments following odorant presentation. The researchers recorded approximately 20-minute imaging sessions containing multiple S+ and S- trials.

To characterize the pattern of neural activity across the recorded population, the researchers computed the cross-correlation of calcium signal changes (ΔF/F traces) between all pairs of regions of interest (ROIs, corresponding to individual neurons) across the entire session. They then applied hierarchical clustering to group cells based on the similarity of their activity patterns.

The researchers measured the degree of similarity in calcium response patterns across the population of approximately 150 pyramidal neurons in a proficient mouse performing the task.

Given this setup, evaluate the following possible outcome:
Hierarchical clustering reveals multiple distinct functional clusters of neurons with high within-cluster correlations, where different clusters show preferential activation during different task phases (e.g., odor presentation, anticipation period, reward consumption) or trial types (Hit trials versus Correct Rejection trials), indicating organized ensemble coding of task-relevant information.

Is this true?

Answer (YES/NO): NO